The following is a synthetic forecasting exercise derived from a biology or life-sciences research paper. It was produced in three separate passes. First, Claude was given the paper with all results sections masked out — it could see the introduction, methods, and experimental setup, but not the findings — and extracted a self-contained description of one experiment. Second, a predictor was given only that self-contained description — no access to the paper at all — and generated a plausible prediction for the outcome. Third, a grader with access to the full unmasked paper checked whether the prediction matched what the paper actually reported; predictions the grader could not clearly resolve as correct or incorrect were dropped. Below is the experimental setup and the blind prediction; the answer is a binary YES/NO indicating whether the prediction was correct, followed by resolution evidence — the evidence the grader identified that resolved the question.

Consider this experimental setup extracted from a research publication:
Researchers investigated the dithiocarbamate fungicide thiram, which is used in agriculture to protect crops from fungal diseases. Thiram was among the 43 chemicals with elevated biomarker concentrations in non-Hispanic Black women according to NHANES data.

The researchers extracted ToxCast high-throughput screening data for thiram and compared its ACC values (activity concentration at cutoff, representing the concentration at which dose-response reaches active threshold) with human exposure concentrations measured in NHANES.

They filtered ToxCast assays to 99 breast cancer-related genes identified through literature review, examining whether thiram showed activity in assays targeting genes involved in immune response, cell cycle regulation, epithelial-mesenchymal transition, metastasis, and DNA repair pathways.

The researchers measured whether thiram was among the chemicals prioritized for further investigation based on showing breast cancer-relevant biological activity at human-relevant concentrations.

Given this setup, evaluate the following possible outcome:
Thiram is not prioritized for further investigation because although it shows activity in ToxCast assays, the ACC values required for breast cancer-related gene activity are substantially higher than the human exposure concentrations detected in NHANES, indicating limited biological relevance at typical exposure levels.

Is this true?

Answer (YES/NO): NO